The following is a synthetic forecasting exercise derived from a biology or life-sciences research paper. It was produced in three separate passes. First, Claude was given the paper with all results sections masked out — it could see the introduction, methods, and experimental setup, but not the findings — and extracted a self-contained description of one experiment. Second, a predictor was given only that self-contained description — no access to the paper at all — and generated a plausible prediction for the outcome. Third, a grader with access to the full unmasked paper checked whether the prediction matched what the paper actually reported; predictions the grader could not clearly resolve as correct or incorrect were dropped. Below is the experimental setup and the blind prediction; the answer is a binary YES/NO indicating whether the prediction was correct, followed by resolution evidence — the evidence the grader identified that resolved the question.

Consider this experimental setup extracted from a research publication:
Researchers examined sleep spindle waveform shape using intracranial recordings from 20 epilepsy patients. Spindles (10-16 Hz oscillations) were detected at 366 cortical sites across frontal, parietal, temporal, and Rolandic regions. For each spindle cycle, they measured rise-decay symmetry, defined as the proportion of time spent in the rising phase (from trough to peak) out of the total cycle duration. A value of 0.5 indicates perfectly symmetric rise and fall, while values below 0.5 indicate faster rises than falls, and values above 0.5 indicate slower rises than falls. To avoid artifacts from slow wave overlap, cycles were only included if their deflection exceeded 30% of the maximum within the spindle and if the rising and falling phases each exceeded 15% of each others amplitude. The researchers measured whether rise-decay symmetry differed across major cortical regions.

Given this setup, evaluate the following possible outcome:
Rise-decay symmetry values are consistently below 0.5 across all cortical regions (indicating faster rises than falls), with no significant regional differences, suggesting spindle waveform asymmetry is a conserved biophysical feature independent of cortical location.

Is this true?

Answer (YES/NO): NO